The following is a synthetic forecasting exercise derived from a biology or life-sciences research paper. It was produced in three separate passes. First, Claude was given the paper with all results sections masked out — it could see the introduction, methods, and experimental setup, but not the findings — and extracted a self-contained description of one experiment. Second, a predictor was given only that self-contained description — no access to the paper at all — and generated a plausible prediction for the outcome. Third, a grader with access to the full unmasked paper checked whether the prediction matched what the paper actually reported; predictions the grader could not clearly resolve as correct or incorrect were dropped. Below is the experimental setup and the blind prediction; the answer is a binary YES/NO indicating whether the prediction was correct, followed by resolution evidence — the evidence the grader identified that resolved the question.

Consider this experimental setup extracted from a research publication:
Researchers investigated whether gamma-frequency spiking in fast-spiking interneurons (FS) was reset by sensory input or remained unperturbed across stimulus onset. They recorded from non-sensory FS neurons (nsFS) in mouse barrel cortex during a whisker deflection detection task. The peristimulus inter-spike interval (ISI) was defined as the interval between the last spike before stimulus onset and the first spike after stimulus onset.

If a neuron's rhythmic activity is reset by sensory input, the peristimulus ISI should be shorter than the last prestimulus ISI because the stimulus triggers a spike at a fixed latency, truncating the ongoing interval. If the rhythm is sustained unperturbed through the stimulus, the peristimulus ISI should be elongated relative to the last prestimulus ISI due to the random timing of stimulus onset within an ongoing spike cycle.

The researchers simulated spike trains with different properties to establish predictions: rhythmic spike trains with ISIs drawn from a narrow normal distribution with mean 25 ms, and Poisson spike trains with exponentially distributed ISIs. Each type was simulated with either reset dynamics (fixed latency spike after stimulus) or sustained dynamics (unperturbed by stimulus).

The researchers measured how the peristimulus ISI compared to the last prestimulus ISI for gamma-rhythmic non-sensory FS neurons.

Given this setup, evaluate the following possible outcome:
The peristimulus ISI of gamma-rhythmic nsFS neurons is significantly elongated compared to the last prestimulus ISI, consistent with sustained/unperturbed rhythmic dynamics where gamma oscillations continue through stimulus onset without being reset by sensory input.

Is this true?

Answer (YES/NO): YES